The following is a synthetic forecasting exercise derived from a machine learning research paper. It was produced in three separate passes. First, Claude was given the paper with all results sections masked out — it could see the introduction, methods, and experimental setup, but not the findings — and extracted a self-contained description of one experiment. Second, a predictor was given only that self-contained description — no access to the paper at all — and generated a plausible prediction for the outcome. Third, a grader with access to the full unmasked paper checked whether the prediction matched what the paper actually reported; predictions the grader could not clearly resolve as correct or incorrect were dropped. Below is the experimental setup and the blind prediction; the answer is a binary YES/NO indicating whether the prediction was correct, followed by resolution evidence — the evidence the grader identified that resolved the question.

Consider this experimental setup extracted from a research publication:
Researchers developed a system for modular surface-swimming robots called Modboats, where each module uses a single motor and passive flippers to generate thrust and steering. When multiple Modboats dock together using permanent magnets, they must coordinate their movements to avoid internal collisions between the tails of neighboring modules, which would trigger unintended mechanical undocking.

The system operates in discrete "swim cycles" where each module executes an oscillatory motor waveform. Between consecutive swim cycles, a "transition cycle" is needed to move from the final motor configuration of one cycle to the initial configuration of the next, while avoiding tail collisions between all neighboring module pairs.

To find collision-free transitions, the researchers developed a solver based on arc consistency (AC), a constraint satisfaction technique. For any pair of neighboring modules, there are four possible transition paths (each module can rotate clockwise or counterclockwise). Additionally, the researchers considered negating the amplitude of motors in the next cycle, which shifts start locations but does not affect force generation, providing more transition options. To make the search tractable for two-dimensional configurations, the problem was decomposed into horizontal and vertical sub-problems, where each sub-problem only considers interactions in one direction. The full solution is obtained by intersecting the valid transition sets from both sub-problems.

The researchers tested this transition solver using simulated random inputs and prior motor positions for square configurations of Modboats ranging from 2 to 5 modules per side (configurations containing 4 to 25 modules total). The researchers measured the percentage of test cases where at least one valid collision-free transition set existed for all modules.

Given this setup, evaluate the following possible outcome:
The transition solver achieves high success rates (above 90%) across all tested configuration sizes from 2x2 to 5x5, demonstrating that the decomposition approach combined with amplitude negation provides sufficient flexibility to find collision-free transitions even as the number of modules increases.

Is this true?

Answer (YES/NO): YES